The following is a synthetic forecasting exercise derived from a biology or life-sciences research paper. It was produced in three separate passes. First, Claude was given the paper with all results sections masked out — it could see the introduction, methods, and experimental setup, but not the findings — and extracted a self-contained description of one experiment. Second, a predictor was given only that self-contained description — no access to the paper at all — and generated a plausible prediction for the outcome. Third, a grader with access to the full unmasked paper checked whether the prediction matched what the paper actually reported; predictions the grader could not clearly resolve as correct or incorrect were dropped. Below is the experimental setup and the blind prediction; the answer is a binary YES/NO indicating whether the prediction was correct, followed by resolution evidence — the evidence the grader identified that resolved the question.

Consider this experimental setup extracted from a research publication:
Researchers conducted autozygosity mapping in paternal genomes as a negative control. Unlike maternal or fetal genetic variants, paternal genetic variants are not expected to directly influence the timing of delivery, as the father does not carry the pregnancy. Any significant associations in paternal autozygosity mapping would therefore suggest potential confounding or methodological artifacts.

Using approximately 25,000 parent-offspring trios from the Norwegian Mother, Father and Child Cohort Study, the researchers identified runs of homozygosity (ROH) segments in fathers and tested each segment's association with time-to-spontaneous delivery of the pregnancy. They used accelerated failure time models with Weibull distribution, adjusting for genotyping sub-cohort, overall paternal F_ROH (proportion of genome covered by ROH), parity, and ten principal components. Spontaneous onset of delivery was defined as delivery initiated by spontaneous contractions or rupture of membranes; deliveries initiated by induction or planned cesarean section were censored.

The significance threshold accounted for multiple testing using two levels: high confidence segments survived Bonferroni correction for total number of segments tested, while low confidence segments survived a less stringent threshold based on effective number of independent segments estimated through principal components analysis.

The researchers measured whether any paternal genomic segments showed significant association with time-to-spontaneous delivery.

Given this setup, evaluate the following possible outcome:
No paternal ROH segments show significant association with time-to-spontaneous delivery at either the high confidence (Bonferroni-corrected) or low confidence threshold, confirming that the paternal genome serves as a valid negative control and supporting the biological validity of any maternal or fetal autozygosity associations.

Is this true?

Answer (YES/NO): NO